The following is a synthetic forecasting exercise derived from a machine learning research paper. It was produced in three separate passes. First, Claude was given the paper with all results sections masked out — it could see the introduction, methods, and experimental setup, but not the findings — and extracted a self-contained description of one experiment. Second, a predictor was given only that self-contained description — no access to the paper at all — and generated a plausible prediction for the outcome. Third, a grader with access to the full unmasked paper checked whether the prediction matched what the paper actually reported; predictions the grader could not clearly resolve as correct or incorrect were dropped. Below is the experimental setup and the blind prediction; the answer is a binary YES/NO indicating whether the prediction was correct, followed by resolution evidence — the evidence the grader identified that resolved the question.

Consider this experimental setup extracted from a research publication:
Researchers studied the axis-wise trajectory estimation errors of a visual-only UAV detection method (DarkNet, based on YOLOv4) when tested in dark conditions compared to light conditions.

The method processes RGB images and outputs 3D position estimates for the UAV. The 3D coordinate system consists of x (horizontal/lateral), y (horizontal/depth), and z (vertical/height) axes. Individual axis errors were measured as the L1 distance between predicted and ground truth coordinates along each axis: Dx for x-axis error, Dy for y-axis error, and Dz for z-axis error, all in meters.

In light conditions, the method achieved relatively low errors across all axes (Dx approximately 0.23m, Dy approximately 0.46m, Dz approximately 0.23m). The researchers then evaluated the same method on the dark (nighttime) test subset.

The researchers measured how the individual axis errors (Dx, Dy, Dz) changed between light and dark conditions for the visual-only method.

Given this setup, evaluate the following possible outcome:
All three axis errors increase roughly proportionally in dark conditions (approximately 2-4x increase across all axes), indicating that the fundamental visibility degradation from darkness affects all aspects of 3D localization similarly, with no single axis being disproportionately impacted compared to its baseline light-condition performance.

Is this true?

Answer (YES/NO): NO